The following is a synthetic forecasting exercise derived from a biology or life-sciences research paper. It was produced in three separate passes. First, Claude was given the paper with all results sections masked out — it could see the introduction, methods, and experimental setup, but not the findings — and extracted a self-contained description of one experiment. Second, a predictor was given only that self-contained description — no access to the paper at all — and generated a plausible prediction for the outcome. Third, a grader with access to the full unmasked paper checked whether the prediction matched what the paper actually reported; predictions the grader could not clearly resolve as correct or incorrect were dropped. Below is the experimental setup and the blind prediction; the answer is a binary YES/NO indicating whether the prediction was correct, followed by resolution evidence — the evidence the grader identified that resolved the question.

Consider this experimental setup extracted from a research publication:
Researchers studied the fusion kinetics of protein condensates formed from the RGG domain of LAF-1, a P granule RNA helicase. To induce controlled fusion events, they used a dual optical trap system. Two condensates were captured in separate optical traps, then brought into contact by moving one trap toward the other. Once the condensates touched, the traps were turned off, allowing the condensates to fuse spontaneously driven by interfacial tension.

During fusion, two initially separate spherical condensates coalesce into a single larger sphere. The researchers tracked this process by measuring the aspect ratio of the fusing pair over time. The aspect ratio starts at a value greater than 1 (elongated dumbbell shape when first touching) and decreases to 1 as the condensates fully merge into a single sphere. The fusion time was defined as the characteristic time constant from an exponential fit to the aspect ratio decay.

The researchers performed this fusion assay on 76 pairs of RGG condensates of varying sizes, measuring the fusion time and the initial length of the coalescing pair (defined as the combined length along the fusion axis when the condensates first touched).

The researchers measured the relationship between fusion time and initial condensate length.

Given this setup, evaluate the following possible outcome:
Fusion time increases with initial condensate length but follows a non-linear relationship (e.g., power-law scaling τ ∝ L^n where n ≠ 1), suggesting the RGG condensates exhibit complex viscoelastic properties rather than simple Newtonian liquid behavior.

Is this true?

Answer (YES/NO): NO